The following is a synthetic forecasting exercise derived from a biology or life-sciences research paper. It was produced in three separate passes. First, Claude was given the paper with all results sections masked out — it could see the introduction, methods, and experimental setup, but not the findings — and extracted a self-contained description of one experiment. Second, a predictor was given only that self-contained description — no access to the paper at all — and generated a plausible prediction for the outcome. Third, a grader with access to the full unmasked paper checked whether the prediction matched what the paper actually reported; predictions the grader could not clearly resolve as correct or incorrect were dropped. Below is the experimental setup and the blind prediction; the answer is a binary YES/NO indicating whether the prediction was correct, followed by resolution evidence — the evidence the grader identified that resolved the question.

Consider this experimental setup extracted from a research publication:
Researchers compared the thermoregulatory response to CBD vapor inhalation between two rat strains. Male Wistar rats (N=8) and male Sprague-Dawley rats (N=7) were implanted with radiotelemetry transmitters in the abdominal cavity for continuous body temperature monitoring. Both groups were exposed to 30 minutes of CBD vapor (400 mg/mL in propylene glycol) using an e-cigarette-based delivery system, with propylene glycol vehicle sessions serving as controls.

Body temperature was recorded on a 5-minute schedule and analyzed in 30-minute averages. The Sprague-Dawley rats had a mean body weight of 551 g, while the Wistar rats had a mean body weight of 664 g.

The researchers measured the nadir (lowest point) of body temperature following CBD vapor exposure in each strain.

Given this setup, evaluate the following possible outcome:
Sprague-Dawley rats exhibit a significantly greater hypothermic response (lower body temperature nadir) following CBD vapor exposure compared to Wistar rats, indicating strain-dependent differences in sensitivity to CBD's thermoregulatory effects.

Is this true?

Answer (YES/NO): YES